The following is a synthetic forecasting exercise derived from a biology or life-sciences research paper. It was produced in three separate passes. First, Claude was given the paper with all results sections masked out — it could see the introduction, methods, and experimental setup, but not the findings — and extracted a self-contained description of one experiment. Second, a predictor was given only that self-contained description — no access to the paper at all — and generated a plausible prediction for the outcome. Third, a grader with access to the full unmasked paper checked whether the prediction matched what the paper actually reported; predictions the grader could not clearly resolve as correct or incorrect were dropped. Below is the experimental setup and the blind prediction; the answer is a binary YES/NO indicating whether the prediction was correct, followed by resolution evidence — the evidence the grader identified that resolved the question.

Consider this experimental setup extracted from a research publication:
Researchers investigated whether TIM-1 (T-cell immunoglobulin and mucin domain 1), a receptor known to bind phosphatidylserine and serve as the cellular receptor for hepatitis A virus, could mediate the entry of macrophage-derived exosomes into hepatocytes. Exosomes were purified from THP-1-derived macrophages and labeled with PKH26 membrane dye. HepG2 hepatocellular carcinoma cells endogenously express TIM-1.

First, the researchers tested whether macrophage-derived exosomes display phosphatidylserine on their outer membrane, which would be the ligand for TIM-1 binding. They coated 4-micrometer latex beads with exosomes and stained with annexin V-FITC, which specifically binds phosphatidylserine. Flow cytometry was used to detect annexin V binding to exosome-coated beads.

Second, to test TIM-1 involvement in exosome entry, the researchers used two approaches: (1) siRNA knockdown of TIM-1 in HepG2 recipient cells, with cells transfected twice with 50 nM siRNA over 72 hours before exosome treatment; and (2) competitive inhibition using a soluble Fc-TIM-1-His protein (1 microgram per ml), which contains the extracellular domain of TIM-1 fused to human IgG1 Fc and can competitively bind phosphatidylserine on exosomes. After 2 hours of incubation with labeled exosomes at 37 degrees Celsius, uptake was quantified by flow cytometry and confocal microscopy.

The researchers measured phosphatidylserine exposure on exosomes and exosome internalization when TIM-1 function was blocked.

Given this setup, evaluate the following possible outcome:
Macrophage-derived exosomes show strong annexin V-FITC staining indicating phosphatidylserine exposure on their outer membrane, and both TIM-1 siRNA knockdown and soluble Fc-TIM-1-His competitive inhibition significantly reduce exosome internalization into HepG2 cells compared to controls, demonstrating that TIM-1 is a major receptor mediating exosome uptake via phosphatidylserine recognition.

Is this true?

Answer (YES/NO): YES